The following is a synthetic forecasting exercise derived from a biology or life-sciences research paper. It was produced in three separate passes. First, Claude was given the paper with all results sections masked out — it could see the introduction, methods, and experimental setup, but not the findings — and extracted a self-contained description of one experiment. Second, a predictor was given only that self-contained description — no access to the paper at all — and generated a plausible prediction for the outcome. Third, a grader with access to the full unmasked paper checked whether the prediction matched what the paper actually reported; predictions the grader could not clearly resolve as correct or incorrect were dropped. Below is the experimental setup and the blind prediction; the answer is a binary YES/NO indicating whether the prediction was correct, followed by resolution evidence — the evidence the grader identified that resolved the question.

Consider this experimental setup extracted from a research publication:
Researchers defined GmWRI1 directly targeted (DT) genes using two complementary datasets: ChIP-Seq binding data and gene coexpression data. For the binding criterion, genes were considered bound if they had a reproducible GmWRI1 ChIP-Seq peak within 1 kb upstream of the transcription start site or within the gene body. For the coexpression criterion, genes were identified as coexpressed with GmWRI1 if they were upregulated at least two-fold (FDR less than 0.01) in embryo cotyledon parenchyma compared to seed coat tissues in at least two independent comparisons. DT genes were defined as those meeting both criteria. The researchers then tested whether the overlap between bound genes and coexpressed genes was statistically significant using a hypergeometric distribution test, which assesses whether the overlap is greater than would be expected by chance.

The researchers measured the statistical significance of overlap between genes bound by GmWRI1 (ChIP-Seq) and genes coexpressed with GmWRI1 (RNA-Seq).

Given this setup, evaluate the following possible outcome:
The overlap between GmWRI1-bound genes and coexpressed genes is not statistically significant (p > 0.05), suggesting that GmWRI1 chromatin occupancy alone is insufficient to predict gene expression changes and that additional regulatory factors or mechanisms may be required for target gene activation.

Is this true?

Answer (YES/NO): NO